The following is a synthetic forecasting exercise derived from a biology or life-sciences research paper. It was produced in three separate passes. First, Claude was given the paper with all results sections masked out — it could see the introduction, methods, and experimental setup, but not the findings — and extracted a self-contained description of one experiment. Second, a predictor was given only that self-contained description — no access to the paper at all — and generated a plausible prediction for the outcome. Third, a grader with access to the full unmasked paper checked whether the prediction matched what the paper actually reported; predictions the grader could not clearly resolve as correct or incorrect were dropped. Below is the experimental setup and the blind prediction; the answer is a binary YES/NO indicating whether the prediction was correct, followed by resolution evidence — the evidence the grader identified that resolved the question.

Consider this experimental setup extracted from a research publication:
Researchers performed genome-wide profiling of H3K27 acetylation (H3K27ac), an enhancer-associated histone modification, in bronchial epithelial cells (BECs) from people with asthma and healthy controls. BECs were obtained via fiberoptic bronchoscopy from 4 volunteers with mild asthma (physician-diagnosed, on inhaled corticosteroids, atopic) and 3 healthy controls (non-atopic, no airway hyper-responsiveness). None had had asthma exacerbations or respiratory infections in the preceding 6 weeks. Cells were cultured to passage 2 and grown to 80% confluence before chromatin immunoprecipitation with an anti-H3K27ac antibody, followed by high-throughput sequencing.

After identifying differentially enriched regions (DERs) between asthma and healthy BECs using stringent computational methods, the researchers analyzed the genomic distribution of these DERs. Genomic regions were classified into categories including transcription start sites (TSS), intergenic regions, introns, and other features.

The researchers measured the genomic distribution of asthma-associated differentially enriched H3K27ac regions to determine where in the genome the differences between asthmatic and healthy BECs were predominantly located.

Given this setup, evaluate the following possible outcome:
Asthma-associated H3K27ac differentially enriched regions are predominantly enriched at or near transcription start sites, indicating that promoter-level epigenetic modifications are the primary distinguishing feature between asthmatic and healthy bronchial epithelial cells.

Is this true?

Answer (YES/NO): NO